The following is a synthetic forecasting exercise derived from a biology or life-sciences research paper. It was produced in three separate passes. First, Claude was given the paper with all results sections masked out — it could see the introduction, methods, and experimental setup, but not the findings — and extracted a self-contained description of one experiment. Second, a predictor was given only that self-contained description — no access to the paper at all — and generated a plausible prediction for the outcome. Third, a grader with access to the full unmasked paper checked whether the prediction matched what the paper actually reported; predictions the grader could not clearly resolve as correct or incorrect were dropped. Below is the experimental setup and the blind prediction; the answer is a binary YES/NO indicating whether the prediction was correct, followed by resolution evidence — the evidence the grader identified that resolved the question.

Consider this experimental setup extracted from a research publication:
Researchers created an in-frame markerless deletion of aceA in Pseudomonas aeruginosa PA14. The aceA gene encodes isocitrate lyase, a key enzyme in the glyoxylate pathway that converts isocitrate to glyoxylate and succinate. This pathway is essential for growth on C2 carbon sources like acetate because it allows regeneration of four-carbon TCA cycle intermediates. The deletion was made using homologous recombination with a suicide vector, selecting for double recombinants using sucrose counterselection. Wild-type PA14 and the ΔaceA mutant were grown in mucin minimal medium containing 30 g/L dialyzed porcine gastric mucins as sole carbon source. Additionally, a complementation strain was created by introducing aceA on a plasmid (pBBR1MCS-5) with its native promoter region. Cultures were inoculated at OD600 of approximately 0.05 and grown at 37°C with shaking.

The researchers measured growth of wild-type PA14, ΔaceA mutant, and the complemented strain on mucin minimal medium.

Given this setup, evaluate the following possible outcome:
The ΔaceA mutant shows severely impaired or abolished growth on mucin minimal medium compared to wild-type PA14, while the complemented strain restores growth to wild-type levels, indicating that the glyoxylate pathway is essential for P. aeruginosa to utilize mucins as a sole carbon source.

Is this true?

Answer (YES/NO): NO